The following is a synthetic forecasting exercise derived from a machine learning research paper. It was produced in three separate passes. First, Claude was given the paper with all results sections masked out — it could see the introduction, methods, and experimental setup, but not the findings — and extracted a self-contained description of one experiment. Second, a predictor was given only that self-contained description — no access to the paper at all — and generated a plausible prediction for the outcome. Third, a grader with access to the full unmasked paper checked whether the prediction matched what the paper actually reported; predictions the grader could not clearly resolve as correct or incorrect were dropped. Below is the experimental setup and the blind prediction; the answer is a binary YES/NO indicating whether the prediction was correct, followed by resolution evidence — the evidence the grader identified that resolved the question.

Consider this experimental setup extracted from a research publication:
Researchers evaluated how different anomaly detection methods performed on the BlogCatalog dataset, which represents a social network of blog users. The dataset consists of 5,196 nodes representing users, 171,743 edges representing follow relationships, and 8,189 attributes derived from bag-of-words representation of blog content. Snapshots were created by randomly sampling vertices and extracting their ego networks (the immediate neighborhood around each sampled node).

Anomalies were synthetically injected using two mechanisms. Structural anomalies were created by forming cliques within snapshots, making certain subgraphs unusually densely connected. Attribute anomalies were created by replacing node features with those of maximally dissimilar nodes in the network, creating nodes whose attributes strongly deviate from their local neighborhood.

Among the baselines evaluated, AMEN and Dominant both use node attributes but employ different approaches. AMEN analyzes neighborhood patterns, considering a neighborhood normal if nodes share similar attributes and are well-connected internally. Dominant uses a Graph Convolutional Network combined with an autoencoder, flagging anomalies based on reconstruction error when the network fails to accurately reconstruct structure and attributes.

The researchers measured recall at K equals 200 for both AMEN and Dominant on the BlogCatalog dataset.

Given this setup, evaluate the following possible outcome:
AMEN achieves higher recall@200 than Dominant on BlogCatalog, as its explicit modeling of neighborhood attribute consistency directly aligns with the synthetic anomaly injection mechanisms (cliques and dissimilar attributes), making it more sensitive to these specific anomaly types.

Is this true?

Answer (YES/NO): YES